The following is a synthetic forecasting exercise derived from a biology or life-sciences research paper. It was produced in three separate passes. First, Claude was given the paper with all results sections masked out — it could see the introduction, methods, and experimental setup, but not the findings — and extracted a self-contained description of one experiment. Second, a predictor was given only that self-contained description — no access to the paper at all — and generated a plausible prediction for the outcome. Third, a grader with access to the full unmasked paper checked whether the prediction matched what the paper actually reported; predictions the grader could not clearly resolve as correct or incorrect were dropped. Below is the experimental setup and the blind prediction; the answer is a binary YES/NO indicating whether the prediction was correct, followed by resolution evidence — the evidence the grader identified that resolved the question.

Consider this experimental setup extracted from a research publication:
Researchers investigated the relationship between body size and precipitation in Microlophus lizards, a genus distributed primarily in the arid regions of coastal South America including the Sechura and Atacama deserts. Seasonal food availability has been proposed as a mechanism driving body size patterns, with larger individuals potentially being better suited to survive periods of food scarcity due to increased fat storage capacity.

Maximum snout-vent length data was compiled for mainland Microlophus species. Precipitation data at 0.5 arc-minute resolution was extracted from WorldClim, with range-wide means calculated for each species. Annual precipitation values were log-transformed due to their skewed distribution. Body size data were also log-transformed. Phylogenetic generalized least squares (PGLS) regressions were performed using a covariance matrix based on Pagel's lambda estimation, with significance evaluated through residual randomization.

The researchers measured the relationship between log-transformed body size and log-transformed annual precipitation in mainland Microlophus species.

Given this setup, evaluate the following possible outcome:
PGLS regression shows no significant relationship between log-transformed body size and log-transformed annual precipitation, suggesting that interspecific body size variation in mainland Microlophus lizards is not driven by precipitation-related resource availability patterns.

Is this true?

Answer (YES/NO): YES